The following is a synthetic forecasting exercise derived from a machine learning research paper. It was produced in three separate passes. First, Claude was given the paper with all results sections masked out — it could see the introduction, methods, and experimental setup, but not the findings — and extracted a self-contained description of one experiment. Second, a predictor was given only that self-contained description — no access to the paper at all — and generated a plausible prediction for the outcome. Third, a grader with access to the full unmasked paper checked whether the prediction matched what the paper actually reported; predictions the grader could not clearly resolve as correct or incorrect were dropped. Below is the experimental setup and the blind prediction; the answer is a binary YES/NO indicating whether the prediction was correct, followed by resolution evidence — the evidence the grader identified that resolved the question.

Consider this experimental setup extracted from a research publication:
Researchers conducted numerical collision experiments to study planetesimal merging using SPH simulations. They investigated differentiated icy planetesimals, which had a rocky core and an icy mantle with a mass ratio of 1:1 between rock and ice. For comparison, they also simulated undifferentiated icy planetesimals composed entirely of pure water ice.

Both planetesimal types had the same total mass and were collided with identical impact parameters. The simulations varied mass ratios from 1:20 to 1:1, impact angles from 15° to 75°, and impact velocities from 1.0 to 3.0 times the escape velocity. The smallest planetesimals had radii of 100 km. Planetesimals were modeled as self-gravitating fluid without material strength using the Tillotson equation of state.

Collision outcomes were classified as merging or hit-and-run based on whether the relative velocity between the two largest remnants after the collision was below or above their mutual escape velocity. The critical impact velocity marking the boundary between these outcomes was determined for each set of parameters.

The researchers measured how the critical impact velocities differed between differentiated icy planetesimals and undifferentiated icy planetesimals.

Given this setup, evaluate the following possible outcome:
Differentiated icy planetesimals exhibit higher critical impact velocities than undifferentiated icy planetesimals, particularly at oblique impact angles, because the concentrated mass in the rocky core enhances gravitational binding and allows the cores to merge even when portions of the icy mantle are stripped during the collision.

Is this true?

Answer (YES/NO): NO